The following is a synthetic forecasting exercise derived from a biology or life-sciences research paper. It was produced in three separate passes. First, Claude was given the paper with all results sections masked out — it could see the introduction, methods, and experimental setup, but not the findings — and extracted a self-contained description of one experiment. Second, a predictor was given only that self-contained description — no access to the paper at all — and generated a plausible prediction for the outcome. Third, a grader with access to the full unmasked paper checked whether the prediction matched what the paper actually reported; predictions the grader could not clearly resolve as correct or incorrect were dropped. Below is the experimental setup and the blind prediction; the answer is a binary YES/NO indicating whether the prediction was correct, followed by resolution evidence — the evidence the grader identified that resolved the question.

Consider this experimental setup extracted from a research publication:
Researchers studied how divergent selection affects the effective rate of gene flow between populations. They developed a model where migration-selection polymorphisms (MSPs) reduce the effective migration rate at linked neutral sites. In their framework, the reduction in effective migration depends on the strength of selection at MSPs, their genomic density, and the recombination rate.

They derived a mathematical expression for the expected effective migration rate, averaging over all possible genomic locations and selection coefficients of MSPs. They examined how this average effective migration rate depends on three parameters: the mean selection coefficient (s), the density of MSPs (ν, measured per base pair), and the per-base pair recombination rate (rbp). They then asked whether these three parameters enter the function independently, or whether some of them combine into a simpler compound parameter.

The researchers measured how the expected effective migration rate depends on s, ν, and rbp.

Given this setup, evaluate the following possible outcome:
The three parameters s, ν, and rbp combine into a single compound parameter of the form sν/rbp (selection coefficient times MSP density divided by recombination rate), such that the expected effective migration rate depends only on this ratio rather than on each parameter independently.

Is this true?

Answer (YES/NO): YES